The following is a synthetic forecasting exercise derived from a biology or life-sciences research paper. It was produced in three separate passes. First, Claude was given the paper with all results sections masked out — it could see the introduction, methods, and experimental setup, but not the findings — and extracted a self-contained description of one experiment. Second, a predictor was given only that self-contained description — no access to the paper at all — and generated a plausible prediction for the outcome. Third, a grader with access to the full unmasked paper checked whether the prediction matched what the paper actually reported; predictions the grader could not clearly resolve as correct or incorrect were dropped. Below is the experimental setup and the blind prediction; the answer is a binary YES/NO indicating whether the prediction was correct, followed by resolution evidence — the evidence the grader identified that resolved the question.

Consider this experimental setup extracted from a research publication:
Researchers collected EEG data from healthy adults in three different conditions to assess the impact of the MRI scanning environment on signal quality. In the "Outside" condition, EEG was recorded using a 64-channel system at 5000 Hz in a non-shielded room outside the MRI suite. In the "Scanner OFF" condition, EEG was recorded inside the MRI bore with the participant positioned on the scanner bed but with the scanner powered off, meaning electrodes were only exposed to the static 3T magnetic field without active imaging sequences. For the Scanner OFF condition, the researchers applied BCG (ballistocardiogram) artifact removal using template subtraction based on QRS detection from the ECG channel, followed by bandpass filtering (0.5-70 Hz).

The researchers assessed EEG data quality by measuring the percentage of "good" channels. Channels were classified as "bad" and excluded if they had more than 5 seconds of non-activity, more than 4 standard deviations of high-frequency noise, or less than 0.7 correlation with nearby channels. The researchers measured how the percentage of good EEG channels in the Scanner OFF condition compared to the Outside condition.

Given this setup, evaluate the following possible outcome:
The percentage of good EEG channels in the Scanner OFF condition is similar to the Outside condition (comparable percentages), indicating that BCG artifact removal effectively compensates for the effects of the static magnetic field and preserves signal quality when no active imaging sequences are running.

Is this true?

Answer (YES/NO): YES